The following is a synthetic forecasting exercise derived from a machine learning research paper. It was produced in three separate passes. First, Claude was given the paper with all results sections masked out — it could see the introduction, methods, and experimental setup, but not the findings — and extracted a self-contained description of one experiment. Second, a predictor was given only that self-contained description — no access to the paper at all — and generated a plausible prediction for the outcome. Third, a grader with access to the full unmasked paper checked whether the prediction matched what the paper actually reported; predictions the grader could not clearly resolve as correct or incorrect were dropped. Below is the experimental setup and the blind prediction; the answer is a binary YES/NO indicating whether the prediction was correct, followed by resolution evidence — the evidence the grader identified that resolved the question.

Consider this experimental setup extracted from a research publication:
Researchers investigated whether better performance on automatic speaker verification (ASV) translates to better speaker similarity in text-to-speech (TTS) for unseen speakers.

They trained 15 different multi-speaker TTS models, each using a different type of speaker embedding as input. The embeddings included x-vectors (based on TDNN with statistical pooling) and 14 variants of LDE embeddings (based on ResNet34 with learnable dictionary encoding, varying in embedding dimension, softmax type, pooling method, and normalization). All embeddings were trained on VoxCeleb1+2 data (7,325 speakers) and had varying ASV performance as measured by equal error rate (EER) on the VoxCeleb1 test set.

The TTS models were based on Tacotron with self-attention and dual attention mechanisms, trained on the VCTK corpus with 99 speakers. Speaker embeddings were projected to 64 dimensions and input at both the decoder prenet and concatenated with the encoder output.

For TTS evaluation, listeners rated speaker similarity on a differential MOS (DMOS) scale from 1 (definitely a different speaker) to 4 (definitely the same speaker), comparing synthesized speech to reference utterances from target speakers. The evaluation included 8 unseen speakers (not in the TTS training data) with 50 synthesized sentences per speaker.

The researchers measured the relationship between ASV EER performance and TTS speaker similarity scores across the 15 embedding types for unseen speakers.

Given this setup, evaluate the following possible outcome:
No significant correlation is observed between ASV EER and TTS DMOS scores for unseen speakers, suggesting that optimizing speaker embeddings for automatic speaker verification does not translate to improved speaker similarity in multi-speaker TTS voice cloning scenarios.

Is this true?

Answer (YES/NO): YES